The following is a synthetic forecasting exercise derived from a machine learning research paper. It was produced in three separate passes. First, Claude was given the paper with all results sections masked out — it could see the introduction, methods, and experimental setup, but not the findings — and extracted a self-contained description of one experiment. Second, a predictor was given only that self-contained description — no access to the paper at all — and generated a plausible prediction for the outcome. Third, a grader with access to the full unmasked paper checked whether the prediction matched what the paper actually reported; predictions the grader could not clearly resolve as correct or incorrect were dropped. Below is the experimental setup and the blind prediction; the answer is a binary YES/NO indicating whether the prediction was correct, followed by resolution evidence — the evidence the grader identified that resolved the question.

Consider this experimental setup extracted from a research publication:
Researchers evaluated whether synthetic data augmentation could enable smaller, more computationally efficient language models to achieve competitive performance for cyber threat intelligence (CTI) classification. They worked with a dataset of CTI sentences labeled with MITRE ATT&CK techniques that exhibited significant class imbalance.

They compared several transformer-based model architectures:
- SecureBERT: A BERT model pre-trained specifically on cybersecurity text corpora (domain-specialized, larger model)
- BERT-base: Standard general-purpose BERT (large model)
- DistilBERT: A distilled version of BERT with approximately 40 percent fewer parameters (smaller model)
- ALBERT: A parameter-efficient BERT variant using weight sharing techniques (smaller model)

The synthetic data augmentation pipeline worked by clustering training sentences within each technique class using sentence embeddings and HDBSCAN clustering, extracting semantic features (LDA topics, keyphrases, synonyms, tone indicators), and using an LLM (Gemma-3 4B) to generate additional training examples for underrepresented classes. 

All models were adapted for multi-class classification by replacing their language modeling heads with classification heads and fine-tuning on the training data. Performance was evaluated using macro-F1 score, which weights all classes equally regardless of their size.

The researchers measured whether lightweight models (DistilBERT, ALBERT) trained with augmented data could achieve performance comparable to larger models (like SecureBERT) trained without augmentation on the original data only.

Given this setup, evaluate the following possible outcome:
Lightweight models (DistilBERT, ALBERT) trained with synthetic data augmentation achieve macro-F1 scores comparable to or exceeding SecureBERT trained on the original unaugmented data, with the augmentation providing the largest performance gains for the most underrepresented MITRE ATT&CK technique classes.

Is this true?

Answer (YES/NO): NO